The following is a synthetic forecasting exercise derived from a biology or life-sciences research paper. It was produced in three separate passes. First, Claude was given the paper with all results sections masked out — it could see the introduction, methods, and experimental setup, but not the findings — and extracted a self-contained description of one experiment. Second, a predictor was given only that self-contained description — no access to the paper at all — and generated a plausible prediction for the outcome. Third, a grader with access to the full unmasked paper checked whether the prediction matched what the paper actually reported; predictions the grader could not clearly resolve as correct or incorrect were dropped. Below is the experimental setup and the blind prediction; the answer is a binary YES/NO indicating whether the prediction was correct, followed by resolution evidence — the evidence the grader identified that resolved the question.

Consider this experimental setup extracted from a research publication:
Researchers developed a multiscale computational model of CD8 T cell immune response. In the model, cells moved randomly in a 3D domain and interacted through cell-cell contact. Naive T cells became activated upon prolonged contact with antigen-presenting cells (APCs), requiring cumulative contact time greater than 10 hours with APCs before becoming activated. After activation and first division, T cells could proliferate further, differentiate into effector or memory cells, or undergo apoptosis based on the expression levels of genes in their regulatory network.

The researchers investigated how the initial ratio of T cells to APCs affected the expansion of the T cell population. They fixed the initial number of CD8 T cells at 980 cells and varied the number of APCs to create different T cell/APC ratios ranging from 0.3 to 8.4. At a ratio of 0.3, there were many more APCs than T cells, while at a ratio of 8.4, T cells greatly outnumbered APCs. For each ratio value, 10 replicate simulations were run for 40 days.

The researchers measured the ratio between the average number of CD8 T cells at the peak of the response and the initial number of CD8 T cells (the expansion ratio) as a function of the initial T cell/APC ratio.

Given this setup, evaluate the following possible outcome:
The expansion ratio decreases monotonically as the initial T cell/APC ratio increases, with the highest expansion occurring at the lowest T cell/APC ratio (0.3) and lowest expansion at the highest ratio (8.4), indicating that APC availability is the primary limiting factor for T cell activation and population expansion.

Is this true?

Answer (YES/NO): NO